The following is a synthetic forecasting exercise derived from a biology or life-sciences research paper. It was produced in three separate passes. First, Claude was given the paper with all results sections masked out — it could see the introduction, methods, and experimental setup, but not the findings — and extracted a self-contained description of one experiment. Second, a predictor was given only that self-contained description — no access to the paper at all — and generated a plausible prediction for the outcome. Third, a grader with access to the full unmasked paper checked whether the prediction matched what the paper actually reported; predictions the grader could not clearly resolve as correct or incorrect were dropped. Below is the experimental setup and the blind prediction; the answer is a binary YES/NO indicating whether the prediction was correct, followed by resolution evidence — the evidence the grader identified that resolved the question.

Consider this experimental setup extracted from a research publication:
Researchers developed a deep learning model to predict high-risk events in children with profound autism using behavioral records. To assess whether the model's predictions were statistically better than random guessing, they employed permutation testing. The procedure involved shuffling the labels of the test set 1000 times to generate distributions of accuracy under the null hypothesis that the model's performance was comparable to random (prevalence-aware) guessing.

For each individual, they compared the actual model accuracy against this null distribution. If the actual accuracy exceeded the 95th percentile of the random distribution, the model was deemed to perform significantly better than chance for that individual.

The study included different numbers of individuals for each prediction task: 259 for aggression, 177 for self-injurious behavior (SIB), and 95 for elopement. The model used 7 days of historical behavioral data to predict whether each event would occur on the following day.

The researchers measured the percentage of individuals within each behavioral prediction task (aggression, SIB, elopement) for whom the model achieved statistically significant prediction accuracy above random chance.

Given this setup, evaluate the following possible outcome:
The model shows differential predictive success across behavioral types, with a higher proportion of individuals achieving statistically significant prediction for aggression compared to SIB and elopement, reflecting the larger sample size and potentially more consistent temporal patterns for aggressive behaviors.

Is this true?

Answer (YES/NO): NO